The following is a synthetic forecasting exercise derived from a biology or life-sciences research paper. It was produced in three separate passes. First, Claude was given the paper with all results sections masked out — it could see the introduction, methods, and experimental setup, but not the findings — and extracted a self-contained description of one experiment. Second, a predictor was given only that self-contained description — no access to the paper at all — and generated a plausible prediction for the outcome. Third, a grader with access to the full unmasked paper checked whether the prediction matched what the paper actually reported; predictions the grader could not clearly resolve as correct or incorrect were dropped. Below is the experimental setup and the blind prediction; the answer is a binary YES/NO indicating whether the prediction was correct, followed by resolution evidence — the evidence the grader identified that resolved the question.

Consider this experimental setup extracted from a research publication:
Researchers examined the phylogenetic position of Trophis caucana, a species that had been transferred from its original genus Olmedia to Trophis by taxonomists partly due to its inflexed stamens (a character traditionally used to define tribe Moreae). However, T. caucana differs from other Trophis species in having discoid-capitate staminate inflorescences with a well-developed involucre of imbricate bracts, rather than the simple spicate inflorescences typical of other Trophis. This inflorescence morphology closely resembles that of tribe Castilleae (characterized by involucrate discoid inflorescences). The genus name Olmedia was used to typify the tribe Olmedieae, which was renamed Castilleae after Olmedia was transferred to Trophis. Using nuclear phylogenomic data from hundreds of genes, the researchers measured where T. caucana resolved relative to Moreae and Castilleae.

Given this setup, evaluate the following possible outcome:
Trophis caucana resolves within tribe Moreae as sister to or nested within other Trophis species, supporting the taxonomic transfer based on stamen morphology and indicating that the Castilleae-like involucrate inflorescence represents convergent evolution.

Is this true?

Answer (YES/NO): NO